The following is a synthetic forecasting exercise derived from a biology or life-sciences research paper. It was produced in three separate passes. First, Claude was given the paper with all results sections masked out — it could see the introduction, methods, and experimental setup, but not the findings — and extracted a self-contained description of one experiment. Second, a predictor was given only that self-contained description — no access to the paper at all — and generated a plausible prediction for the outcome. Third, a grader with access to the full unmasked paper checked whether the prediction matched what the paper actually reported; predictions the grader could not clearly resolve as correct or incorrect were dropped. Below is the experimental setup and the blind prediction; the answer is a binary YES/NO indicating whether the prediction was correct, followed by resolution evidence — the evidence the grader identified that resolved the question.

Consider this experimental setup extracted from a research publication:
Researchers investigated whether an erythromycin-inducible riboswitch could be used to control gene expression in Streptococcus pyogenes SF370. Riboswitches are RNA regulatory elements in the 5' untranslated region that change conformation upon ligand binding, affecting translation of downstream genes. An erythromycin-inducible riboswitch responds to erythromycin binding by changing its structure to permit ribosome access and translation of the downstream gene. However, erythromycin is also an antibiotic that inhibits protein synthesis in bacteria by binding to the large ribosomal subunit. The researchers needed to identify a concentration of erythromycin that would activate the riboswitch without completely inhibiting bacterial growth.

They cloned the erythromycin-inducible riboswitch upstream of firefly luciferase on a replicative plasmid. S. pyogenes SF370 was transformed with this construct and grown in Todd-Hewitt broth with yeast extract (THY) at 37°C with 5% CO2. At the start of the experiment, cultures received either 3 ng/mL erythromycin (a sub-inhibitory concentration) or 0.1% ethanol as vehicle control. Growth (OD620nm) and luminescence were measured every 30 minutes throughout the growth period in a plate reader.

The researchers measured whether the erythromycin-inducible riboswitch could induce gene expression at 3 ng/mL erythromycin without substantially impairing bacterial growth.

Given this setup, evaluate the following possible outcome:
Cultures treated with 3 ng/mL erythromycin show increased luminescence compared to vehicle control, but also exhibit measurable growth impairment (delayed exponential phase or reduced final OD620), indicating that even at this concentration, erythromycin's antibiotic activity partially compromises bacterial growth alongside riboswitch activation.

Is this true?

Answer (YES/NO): NO